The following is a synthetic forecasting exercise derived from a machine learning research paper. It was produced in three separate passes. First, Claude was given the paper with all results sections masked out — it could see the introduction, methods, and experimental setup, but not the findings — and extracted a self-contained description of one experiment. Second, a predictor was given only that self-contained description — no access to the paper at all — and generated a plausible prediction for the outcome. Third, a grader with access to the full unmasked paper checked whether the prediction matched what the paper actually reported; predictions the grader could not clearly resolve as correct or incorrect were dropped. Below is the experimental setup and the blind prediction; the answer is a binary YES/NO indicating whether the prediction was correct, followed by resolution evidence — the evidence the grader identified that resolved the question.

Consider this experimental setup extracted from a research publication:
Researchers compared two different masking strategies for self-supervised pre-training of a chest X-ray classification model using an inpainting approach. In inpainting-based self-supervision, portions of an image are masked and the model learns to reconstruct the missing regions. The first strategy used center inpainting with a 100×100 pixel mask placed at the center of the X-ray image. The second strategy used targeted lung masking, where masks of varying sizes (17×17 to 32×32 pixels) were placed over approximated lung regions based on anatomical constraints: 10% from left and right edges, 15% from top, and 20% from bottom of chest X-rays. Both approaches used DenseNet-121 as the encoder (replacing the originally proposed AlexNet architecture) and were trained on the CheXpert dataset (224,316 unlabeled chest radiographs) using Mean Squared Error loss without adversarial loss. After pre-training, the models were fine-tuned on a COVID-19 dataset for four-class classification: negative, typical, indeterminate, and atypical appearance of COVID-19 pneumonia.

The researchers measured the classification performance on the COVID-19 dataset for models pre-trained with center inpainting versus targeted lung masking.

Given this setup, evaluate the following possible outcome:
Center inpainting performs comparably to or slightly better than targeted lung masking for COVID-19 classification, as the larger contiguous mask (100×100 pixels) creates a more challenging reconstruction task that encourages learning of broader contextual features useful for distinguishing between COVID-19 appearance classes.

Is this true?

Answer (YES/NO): NO